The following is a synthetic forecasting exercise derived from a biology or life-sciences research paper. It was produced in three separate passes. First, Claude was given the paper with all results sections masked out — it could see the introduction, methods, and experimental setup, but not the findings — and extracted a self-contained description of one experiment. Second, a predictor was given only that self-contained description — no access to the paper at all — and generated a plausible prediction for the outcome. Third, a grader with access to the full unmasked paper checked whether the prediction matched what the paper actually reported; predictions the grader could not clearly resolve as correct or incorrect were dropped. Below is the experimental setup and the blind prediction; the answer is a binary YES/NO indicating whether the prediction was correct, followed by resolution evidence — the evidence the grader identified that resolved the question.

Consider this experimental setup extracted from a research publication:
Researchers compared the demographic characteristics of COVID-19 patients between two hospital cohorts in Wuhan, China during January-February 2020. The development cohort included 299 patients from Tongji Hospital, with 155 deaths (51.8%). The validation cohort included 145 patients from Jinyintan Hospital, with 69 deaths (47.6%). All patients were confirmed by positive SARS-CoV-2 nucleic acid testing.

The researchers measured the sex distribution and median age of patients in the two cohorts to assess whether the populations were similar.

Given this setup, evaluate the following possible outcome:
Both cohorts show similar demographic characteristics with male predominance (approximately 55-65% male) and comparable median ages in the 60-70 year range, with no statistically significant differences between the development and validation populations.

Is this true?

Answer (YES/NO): NO